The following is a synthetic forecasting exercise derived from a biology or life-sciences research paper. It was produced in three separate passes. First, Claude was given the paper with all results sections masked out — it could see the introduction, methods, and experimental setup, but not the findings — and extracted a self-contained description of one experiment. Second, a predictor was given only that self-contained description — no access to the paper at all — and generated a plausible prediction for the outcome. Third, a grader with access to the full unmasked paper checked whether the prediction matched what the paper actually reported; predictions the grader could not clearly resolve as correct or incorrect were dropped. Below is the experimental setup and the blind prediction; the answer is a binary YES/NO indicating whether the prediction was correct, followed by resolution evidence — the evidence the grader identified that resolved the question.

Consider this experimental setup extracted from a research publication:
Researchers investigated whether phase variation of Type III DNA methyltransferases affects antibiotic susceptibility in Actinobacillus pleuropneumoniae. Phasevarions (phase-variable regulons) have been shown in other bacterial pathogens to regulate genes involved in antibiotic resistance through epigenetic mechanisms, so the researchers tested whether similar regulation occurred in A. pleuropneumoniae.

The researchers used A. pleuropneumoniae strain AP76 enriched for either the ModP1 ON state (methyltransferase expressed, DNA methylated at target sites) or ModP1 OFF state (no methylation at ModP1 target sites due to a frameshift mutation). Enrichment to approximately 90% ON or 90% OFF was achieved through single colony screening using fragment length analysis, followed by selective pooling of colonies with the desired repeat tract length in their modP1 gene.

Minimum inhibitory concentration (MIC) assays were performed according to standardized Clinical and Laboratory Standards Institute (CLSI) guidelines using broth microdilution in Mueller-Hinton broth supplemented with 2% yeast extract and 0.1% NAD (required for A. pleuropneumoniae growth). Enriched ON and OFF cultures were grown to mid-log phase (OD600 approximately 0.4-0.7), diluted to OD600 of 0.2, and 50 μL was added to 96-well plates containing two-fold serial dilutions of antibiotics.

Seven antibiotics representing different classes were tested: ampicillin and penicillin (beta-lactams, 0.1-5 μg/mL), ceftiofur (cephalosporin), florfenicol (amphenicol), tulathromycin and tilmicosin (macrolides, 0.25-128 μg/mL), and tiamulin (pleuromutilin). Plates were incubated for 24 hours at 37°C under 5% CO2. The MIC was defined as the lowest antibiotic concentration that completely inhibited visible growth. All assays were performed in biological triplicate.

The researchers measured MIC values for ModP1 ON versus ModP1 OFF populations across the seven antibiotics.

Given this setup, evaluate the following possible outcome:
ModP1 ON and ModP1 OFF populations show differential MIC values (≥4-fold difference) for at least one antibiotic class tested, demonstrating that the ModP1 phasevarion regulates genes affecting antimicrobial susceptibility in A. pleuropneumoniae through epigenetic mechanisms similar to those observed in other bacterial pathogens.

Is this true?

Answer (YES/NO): NO